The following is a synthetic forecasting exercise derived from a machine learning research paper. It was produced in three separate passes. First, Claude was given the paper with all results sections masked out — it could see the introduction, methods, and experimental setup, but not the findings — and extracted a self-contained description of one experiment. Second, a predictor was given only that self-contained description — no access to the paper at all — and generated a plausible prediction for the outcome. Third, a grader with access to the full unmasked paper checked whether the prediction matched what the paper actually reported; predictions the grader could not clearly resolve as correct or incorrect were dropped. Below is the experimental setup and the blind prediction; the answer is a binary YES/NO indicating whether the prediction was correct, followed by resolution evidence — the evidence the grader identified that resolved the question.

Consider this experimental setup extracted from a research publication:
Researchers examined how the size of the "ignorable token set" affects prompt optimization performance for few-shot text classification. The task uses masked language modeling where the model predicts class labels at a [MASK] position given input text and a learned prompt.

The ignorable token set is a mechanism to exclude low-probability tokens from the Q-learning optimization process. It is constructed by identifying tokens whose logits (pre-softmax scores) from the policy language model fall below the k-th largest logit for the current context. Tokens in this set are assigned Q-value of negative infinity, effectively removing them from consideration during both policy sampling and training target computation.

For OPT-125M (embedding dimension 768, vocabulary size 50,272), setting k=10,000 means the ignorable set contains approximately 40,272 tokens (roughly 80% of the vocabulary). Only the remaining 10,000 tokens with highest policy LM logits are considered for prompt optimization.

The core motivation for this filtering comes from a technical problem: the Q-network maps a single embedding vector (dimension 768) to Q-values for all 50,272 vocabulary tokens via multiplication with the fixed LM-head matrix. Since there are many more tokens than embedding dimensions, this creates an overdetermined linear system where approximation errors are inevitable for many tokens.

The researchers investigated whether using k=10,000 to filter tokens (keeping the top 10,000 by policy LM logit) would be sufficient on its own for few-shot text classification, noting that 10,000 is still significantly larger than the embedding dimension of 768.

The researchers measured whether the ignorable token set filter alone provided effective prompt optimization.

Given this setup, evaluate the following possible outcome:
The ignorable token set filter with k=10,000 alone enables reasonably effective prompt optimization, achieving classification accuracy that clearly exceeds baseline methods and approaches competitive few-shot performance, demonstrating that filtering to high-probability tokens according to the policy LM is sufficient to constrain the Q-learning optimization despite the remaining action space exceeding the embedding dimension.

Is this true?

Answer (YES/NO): NO